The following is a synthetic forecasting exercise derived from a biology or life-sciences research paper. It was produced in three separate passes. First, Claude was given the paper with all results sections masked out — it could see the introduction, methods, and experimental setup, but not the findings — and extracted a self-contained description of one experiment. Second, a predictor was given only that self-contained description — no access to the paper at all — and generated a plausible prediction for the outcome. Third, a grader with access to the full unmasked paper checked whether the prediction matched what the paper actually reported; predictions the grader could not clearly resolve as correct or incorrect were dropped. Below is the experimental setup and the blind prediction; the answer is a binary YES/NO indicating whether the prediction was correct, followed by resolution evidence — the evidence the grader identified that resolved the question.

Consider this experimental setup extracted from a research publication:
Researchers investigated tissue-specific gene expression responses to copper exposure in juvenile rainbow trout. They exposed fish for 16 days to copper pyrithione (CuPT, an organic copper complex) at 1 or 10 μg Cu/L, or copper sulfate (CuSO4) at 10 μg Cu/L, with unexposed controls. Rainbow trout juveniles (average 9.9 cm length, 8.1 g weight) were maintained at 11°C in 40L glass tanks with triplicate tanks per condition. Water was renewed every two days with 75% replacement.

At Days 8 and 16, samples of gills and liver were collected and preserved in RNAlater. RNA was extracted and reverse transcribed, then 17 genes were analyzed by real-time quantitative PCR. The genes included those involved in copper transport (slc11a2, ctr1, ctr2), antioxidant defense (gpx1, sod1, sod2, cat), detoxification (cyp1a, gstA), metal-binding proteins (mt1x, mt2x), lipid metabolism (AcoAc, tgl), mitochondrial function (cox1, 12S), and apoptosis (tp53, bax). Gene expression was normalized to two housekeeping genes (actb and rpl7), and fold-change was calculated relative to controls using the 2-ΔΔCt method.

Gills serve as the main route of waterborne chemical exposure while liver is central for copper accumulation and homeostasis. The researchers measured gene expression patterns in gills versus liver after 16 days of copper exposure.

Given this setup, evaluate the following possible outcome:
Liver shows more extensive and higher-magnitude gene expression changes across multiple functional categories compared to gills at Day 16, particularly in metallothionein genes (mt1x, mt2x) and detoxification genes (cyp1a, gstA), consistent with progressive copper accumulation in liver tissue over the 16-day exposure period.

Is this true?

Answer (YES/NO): NO